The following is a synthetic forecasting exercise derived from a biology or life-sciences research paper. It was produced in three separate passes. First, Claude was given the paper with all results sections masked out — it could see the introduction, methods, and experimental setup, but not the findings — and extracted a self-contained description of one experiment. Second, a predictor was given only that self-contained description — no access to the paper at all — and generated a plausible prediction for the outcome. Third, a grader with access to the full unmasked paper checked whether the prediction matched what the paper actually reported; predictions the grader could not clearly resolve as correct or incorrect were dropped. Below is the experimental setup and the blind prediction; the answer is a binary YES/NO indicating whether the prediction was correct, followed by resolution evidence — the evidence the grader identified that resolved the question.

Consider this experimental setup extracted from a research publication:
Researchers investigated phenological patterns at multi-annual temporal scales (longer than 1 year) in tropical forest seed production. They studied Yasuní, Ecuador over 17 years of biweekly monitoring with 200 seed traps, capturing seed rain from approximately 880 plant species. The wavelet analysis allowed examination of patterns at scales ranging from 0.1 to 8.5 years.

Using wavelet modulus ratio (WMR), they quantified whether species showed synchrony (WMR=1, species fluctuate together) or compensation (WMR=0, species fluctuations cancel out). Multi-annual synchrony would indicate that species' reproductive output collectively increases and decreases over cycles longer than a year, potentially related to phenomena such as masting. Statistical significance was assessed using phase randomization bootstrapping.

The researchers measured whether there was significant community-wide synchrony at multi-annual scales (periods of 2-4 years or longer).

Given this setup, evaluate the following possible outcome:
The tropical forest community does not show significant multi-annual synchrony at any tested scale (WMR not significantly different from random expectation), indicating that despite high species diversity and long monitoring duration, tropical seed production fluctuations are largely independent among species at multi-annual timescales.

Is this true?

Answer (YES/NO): NO